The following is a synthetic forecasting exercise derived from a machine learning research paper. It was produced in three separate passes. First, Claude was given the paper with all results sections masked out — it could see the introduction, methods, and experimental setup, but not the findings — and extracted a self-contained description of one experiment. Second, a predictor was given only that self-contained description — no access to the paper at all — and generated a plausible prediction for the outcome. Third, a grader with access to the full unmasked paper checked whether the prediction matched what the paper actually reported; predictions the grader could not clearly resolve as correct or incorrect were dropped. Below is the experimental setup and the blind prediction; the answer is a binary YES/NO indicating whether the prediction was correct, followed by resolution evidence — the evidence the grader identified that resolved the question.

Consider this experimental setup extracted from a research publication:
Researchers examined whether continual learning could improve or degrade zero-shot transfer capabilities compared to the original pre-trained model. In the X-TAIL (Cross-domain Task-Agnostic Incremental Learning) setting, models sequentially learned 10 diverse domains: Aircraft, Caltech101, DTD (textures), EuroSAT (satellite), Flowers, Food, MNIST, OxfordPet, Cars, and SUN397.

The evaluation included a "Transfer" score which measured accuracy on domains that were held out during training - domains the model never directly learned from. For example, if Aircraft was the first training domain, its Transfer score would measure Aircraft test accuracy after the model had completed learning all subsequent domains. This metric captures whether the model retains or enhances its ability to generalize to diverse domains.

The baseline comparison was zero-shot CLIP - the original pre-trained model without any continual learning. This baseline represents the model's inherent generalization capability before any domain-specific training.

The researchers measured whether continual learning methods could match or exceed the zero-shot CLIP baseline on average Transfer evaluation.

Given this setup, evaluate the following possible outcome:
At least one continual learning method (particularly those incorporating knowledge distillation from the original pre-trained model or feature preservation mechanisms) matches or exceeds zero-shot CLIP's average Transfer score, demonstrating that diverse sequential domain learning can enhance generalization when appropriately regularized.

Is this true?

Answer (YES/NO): YES